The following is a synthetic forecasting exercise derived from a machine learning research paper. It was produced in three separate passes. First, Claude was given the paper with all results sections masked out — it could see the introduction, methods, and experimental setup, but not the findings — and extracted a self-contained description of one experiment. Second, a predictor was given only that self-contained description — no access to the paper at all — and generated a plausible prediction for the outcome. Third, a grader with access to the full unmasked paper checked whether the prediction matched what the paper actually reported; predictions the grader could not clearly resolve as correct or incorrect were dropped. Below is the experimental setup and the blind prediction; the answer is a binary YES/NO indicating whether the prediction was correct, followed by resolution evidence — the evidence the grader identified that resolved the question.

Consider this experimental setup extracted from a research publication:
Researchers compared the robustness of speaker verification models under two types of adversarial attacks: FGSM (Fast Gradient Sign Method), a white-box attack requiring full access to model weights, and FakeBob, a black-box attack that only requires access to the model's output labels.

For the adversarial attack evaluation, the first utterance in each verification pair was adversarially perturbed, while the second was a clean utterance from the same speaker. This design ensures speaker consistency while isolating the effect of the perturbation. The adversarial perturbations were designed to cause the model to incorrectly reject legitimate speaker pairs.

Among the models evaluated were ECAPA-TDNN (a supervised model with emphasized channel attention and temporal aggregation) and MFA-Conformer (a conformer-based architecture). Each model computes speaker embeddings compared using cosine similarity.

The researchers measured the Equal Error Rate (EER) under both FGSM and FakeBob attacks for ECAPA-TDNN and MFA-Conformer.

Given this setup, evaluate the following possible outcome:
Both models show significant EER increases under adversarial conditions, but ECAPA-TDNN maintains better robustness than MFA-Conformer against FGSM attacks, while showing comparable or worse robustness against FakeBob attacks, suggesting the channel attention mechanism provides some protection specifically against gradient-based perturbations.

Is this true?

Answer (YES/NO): NO